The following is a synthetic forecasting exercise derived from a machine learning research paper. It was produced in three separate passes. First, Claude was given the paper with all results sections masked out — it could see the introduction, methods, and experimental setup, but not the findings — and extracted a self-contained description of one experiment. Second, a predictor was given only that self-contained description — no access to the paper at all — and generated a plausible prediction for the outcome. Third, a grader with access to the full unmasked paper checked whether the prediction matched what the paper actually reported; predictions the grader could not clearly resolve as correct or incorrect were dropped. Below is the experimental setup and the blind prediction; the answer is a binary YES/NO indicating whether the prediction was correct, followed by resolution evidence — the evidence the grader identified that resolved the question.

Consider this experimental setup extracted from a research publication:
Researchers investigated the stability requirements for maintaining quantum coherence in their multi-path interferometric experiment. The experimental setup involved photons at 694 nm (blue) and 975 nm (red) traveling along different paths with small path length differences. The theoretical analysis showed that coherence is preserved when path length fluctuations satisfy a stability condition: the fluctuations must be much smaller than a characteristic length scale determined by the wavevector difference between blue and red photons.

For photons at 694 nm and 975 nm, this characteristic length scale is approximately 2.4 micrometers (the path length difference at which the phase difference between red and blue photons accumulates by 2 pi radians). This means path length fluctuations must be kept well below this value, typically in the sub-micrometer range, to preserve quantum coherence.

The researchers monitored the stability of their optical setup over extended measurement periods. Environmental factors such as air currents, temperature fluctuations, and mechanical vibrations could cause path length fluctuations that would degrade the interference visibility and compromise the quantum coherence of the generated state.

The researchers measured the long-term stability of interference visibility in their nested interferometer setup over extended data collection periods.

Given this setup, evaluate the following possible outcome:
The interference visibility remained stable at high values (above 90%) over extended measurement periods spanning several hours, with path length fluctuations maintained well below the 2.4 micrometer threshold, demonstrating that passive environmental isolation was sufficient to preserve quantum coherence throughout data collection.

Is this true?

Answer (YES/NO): NO